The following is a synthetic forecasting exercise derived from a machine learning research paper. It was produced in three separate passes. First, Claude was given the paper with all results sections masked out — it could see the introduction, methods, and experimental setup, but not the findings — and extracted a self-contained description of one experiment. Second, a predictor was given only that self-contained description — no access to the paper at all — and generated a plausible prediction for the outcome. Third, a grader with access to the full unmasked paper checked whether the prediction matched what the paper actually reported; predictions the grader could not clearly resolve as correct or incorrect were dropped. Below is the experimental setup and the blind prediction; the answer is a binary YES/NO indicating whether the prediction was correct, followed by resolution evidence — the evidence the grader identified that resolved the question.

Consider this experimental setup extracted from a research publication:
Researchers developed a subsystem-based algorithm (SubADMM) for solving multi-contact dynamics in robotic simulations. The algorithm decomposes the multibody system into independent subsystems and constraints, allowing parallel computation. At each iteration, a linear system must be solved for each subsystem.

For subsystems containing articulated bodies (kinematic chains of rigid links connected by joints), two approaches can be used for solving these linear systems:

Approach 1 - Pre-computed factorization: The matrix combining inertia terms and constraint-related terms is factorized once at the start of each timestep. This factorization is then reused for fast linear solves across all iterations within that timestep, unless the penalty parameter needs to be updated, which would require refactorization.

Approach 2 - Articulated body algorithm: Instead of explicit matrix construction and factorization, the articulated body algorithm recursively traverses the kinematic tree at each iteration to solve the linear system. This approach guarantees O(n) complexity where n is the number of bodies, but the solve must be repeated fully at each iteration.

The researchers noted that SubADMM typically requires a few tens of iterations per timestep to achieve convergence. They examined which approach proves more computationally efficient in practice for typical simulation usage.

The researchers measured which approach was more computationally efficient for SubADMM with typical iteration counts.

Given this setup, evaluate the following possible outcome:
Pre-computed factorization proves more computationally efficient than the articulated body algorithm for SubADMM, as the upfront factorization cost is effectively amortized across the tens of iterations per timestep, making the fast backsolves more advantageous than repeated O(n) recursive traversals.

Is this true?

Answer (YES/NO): YES